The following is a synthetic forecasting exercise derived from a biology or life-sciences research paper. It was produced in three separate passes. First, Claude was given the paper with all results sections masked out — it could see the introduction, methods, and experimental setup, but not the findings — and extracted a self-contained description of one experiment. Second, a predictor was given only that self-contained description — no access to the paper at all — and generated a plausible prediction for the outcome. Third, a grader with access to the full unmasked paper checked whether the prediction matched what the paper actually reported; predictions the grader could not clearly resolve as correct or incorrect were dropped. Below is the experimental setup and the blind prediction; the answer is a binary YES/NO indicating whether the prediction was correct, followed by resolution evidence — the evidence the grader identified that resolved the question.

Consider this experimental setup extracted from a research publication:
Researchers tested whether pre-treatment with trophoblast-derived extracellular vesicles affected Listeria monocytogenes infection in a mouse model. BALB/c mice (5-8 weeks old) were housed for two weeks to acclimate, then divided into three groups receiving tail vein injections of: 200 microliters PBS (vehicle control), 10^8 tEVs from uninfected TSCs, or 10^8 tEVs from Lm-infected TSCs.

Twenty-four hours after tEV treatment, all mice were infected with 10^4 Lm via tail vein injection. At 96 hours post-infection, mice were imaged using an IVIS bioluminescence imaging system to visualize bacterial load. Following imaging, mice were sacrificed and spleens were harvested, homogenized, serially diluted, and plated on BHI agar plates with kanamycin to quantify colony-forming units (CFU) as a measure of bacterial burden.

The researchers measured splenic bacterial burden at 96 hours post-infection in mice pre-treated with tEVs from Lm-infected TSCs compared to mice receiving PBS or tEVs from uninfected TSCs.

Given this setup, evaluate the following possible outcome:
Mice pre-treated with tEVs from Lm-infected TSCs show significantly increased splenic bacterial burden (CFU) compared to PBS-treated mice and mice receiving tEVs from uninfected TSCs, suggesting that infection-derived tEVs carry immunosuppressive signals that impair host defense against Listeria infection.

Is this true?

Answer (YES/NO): NO